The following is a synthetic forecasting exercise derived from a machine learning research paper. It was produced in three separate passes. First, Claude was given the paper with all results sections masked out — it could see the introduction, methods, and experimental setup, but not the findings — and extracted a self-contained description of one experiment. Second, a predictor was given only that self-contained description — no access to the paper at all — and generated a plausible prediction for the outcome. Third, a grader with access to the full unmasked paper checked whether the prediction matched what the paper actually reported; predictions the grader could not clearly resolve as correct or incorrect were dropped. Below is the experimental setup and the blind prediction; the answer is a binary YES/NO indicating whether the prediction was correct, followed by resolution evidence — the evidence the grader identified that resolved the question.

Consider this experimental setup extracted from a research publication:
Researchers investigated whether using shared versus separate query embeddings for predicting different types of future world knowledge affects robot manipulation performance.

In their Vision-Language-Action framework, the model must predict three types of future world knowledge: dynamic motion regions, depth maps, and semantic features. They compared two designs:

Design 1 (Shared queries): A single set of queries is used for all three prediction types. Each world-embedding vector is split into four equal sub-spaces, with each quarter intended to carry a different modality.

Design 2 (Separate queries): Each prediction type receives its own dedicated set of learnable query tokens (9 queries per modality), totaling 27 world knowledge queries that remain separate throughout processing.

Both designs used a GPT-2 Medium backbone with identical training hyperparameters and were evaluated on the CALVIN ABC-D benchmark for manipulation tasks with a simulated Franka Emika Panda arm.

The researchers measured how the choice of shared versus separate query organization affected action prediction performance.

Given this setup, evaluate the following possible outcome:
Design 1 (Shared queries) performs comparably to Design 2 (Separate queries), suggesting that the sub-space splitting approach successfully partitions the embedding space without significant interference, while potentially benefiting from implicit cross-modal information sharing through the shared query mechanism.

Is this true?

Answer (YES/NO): NO